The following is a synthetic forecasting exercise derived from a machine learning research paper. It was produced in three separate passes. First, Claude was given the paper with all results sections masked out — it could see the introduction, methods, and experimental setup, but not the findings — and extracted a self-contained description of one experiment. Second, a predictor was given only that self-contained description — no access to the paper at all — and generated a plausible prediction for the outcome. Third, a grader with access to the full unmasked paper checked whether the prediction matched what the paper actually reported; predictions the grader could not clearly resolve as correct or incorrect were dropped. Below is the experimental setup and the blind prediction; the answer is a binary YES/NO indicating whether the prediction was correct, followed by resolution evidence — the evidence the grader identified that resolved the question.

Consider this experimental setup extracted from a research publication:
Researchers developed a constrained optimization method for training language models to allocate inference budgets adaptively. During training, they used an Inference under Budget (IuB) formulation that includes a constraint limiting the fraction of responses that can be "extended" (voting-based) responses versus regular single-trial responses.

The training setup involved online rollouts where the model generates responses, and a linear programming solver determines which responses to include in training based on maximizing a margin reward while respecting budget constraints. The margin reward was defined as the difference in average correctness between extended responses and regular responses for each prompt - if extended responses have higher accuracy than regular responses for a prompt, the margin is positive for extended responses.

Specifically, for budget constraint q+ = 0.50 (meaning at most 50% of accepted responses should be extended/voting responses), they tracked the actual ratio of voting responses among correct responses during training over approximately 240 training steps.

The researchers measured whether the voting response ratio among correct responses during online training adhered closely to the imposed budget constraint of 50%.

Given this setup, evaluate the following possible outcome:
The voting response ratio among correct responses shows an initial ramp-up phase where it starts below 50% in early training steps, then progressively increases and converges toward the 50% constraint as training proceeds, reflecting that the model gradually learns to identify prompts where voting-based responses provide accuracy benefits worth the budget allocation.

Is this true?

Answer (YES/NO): NO